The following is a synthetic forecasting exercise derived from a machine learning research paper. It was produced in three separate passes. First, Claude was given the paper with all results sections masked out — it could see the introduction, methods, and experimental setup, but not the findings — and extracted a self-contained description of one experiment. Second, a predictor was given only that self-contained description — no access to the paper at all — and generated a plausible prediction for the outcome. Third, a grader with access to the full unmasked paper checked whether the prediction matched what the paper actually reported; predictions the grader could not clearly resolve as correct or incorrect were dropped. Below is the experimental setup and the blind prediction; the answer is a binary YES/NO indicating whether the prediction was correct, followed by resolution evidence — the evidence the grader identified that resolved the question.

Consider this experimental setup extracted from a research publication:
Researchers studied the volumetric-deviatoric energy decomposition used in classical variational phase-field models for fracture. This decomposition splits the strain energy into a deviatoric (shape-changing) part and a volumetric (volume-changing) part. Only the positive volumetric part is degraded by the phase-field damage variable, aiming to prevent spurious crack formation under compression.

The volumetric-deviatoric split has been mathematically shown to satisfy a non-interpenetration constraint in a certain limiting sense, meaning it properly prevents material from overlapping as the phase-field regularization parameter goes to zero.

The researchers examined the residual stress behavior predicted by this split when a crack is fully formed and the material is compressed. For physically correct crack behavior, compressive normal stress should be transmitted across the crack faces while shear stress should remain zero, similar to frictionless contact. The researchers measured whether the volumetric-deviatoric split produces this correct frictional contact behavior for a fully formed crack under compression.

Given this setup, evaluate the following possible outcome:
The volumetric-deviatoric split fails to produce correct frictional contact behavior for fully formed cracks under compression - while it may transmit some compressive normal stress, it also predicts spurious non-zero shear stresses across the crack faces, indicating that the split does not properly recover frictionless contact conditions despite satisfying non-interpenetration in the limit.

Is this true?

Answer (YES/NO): NO